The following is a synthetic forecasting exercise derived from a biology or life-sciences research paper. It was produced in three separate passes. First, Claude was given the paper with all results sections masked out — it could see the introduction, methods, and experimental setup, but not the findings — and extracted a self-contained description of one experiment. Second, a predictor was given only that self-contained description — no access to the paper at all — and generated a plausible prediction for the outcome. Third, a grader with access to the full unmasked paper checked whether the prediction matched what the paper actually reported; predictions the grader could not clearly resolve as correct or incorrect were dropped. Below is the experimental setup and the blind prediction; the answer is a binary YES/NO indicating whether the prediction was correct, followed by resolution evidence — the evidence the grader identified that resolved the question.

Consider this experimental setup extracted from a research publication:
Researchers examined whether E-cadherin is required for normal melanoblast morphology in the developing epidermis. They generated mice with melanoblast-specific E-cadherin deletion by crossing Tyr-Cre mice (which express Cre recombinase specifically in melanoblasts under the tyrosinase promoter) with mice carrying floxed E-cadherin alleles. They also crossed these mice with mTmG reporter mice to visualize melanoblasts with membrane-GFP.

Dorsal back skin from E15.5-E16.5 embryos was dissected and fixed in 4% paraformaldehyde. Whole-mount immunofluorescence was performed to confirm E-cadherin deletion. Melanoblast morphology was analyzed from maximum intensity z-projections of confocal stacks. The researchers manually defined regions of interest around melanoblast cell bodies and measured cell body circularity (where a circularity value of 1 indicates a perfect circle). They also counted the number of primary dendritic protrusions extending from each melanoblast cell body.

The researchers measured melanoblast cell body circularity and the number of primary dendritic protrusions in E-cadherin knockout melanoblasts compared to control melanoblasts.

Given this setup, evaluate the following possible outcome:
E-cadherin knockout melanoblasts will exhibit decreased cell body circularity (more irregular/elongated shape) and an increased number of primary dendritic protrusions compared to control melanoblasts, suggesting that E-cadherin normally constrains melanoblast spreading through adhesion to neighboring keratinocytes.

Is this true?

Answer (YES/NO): NO